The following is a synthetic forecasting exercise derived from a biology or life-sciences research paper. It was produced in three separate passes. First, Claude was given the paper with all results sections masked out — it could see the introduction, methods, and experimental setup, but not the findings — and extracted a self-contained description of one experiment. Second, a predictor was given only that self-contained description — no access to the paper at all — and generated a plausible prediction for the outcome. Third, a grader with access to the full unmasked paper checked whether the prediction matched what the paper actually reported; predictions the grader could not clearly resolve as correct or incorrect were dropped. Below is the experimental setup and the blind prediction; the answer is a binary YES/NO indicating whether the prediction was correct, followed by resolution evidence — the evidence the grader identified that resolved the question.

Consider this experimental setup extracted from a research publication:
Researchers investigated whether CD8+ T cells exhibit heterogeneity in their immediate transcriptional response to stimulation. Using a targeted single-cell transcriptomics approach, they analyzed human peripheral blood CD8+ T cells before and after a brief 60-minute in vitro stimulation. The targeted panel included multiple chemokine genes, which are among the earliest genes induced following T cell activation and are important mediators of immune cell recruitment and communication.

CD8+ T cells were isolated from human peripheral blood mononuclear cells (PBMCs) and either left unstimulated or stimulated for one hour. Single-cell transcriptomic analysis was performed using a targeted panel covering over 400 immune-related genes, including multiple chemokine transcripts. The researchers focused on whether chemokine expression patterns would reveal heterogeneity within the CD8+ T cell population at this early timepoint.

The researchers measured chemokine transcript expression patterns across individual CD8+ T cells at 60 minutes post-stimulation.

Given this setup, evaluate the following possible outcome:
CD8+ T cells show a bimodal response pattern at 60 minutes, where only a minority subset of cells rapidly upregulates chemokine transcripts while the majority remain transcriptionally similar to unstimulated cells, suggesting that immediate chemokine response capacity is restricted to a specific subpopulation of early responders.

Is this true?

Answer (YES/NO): NO